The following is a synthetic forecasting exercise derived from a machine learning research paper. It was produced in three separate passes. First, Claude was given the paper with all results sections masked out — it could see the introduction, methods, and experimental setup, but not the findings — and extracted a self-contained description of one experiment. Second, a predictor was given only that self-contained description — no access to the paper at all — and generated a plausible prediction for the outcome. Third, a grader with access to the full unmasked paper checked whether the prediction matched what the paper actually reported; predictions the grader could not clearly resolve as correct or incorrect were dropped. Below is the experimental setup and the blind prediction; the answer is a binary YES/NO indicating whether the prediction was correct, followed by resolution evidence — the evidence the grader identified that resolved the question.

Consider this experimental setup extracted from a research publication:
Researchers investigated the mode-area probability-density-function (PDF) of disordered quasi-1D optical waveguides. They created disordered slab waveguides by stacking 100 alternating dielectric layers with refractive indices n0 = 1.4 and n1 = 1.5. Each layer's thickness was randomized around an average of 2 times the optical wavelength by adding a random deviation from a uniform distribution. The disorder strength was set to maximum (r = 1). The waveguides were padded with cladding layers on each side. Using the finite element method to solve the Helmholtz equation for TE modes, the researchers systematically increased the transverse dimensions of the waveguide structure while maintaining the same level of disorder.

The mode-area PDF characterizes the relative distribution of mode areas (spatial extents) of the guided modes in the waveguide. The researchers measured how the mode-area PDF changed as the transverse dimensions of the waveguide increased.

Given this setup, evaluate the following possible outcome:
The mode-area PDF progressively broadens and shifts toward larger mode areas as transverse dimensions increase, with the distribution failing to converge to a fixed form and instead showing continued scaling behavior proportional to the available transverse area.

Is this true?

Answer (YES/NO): NO